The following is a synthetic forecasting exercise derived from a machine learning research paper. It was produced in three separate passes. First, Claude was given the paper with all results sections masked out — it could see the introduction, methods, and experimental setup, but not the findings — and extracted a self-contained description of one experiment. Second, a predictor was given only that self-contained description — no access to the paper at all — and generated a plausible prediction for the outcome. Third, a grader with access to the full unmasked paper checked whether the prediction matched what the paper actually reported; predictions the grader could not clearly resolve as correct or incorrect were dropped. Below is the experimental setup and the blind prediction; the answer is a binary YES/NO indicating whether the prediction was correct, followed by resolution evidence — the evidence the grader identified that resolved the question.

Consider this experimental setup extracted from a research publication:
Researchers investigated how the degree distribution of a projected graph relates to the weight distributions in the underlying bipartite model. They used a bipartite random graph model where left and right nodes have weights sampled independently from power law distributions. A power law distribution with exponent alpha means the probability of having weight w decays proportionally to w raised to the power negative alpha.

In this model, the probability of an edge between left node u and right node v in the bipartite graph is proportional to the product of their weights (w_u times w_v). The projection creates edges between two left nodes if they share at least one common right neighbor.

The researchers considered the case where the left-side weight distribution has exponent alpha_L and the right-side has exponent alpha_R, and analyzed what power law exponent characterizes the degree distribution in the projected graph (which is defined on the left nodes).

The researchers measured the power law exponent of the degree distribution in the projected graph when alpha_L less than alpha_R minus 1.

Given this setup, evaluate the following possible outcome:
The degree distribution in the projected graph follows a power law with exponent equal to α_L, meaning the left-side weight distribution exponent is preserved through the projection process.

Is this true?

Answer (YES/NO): YES